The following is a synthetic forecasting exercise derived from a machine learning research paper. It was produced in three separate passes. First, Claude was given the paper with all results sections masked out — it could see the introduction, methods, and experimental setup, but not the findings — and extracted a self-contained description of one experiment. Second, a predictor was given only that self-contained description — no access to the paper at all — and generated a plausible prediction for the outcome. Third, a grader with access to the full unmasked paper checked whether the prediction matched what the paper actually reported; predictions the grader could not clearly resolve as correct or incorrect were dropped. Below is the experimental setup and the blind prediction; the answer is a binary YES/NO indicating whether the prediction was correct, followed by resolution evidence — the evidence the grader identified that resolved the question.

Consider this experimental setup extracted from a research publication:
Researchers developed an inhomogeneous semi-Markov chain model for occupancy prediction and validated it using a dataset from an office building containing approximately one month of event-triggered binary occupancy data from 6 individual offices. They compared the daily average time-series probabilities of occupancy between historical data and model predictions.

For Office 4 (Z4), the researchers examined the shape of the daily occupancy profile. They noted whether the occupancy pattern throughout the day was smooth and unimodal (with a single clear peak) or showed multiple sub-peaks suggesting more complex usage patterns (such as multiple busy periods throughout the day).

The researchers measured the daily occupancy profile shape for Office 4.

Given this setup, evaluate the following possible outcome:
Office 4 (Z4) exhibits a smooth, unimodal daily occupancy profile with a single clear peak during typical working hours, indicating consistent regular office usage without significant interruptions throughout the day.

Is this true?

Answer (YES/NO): NO